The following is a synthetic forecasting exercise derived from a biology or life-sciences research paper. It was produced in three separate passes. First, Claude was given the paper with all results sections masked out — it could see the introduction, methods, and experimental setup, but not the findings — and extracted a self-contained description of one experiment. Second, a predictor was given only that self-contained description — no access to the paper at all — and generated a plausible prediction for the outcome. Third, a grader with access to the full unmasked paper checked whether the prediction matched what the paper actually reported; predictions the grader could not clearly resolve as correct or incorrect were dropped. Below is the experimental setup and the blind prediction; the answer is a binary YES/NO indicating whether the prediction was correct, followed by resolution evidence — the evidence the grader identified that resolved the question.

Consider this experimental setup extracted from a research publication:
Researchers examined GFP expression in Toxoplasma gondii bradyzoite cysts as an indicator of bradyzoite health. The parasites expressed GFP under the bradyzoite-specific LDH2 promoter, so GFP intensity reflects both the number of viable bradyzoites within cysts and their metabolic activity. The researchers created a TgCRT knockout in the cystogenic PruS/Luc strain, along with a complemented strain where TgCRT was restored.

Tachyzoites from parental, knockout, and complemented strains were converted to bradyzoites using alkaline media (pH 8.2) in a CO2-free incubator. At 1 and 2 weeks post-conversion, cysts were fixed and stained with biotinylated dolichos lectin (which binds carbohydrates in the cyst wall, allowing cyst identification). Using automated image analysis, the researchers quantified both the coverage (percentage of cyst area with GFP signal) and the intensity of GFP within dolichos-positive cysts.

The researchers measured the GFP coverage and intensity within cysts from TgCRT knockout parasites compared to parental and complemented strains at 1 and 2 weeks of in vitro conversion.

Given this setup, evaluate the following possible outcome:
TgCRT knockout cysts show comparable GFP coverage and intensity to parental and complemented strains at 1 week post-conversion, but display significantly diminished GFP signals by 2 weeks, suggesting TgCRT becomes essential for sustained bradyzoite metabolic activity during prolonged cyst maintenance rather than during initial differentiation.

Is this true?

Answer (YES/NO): YES